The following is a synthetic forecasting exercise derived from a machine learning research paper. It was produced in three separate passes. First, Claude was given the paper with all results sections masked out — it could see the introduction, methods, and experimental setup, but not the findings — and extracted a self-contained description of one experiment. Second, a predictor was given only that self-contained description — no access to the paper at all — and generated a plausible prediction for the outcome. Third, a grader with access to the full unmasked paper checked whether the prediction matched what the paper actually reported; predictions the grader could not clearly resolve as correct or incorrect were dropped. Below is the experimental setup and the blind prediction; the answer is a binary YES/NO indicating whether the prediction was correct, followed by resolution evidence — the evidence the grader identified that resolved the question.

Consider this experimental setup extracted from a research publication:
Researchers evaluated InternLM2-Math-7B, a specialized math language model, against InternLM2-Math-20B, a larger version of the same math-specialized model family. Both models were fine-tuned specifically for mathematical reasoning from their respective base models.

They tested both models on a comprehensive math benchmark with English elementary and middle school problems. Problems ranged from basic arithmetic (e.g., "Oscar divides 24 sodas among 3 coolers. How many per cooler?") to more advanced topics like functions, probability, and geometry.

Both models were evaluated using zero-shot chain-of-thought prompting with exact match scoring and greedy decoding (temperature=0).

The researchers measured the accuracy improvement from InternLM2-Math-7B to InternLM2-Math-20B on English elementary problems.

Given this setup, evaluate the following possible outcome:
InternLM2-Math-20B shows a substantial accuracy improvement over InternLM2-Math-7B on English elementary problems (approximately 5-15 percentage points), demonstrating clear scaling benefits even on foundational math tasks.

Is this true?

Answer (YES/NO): NO